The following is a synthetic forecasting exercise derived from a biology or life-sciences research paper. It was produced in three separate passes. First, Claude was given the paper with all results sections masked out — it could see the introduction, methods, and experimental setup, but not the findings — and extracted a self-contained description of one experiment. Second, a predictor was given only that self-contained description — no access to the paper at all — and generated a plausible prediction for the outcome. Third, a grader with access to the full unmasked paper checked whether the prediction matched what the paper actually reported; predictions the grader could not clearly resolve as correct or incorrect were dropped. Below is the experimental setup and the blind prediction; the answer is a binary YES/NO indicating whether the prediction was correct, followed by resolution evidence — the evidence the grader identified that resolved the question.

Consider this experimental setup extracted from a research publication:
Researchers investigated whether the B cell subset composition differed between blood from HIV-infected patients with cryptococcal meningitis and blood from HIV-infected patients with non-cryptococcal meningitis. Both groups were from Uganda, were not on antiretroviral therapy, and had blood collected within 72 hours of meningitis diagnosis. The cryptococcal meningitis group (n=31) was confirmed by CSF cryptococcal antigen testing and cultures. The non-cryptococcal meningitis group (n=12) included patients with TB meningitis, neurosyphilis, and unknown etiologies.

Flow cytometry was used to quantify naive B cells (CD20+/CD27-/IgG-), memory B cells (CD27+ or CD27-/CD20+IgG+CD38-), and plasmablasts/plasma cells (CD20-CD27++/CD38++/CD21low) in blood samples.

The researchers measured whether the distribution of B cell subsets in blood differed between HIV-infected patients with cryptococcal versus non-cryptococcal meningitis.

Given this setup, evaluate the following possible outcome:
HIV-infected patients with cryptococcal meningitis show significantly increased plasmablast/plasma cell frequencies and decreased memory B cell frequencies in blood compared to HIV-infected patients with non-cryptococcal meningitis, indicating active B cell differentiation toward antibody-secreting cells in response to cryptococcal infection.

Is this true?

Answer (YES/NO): NO